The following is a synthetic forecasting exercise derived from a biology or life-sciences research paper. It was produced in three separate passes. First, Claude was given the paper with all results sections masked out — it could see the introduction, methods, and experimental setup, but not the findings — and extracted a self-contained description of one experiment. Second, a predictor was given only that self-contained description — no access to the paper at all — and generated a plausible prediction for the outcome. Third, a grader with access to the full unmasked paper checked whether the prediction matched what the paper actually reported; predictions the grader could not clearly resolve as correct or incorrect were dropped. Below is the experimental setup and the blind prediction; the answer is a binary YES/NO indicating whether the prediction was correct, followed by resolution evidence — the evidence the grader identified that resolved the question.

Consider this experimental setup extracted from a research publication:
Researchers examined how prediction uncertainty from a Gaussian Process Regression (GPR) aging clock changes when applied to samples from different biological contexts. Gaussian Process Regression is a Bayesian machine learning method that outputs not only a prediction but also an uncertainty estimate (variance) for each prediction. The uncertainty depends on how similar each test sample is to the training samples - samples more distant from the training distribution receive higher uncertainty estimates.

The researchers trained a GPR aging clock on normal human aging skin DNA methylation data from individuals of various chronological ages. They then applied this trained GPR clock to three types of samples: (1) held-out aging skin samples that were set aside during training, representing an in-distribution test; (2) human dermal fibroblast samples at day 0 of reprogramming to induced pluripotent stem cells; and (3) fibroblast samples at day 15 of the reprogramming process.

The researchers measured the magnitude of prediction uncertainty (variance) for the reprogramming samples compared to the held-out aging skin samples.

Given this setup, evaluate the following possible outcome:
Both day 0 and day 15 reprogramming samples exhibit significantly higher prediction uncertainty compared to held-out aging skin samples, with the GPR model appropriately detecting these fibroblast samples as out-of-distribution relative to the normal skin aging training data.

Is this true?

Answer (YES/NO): YES